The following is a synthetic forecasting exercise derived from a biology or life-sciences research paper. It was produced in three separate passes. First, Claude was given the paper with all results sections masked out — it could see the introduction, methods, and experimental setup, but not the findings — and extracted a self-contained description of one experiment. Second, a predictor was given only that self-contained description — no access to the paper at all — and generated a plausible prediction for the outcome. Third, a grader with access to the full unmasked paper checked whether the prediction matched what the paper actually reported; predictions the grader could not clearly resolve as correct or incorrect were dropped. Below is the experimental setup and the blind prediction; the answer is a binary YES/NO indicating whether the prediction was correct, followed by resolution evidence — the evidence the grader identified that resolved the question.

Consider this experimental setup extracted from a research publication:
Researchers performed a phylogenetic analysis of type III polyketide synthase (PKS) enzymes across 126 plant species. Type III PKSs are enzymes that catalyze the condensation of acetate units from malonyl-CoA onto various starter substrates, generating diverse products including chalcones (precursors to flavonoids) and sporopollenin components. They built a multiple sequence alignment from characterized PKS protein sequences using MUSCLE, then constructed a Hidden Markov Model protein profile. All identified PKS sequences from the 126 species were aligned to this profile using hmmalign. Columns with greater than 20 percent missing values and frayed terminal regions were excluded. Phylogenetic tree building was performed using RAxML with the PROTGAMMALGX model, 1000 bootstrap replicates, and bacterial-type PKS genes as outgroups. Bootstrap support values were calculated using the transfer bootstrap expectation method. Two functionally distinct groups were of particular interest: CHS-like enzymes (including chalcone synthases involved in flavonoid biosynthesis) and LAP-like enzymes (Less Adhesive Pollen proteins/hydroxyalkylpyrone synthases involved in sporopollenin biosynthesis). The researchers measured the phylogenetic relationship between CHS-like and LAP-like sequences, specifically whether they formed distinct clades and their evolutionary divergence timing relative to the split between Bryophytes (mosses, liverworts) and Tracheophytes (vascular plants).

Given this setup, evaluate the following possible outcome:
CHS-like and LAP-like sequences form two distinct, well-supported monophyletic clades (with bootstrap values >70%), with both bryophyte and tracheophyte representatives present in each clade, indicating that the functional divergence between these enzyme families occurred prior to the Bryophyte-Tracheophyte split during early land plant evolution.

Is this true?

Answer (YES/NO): YES